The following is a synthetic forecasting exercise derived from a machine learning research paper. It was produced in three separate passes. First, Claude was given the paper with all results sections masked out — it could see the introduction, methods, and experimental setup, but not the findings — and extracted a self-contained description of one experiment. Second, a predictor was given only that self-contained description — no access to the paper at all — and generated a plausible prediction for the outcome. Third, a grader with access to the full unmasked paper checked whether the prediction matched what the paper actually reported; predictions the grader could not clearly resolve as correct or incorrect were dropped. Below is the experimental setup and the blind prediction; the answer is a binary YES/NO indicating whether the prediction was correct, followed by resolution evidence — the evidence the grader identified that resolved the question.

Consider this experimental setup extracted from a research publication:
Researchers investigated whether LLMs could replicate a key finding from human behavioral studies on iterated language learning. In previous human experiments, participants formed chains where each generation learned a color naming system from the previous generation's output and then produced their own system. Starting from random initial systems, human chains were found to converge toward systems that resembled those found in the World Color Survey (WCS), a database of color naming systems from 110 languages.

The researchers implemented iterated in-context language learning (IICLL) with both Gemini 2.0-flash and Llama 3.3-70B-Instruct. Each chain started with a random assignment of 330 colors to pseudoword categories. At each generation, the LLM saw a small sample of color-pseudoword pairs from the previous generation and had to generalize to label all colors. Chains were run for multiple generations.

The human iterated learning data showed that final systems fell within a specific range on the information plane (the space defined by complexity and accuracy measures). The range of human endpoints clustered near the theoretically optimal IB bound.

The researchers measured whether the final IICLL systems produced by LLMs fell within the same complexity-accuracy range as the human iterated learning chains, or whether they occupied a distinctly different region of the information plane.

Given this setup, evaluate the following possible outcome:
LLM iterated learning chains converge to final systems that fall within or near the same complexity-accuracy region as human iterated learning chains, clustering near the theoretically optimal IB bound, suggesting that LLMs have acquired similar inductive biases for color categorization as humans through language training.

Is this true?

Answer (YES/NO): YES